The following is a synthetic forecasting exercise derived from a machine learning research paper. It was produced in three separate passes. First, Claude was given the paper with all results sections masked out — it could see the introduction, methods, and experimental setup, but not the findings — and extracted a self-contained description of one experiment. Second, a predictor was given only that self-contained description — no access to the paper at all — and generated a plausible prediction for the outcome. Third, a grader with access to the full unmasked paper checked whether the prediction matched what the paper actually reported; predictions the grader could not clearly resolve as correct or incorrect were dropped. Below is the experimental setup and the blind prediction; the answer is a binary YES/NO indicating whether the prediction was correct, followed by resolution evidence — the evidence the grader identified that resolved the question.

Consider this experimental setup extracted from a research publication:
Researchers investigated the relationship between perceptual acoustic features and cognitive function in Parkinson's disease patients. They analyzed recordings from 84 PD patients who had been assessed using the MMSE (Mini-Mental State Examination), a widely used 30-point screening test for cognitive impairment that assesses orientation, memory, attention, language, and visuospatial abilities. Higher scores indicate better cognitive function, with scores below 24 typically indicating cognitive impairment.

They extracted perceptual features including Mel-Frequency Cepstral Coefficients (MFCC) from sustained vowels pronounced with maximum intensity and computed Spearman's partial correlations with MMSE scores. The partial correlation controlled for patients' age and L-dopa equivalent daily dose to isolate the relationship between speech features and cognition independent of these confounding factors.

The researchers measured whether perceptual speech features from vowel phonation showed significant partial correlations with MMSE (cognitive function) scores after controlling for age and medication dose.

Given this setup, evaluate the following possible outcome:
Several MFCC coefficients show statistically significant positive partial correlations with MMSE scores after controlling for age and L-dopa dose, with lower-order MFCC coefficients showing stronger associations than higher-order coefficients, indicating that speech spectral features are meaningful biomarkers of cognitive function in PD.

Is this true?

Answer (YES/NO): NO